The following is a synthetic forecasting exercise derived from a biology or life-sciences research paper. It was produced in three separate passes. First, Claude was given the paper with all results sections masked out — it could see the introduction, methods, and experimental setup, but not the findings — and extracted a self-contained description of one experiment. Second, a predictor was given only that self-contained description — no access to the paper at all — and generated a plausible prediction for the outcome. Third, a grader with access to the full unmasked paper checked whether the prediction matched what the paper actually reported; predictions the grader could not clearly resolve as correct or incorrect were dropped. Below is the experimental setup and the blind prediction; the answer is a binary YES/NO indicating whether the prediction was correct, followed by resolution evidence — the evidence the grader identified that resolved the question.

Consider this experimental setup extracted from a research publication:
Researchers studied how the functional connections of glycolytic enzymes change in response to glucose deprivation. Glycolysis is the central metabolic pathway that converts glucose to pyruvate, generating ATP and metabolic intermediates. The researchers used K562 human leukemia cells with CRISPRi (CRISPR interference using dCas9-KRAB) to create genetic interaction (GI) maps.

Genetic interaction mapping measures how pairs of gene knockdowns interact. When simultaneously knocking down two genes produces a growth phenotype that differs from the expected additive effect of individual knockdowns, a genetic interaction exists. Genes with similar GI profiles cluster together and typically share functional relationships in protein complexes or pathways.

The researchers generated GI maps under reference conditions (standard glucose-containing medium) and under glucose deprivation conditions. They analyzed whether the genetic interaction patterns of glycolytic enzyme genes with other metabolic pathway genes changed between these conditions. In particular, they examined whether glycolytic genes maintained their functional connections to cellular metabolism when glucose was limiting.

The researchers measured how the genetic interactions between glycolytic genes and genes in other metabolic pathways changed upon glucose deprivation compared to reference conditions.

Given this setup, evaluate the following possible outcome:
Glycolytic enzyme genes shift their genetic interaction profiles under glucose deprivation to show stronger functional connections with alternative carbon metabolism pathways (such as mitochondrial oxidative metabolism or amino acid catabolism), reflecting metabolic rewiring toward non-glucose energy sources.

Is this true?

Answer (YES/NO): NO